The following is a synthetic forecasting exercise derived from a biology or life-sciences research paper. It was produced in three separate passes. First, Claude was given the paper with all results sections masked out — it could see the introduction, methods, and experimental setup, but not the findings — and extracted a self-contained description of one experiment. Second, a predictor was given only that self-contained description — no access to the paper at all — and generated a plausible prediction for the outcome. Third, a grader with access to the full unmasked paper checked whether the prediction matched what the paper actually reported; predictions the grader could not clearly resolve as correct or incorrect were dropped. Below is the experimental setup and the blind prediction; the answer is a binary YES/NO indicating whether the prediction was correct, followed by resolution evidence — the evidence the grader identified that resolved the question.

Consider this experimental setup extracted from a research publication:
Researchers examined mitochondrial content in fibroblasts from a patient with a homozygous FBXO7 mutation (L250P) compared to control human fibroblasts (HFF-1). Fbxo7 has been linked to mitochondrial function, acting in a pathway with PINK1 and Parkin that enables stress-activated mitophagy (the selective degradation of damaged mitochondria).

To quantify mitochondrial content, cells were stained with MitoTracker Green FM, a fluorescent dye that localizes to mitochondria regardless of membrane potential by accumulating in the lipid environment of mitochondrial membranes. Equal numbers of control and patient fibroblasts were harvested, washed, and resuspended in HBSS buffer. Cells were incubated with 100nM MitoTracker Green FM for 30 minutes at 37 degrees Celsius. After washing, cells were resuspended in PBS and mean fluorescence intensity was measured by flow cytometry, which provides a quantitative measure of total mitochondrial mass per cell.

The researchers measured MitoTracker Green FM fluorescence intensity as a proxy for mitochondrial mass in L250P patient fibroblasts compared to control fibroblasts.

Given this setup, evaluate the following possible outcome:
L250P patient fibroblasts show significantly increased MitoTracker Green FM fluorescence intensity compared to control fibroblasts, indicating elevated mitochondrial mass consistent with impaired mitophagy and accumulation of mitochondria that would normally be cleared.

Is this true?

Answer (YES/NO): NO